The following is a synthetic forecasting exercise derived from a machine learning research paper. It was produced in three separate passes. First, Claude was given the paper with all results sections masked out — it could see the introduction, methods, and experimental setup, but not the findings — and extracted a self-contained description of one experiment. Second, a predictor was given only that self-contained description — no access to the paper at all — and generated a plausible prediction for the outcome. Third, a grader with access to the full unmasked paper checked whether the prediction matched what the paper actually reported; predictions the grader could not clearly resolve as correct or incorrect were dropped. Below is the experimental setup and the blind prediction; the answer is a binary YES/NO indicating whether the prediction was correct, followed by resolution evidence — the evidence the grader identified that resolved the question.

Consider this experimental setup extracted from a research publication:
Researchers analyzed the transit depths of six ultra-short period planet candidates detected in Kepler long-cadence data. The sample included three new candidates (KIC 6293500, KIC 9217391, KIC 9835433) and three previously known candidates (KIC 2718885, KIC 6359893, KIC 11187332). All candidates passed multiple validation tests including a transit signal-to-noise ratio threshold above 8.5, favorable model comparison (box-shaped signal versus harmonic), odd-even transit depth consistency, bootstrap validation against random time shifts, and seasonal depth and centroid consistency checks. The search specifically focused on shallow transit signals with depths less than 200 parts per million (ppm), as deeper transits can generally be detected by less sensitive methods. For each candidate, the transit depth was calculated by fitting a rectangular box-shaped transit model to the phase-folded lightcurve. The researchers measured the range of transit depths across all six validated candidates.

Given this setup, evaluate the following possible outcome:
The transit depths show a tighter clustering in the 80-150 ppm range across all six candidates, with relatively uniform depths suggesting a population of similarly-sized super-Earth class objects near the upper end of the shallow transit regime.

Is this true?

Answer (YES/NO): NO